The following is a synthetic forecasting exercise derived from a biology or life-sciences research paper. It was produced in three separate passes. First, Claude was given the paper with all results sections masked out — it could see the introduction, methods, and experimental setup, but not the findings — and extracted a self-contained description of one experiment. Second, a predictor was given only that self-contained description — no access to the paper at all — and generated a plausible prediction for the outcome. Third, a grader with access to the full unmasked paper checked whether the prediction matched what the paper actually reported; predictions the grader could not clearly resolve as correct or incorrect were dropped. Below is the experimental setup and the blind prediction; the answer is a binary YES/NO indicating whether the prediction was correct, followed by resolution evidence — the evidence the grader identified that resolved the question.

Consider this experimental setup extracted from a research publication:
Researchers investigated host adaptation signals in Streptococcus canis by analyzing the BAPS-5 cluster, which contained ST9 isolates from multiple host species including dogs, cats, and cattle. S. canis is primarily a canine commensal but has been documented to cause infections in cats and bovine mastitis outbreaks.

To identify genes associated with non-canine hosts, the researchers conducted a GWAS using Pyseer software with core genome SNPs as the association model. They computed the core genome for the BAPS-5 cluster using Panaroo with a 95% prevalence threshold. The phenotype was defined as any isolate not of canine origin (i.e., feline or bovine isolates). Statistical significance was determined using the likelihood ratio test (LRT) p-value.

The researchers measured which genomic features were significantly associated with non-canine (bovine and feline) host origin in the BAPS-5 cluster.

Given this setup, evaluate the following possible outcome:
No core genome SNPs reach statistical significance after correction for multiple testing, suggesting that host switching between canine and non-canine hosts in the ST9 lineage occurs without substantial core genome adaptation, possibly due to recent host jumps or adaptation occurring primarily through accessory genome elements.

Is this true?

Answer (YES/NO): NO